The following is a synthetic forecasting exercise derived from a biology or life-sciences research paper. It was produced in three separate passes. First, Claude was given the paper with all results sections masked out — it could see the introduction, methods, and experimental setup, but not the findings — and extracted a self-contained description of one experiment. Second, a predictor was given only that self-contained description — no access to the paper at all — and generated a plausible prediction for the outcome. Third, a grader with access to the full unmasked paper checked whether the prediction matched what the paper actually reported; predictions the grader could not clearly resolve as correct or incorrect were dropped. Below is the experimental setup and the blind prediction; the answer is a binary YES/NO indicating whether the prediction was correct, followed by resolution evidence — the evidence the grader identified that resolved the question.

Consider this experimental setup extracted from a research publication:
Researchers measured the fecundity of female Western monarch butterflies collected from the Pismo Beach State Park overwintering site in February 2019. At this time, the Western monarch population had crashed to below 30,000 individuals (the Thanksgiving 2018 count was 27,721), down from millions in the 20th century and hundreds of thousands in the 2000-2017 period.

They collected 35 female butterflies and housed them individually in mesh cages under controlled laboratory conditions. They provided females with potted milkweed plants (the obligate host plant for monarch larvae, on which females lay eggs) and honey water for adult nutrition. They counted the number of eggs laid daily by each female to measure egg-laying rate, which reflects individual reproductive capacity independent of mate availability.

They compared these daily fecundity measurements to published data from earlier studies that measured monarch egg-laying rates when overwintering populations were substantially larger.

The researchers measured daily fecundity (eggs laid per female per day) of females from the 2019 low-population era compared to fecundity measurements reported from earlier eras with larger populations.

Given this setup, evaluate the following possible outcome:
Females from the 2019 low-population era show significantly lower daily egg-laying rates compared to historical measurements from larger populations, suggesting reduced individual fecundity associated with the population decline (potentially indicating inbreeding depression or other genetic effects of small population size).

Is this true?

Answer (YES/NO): NO